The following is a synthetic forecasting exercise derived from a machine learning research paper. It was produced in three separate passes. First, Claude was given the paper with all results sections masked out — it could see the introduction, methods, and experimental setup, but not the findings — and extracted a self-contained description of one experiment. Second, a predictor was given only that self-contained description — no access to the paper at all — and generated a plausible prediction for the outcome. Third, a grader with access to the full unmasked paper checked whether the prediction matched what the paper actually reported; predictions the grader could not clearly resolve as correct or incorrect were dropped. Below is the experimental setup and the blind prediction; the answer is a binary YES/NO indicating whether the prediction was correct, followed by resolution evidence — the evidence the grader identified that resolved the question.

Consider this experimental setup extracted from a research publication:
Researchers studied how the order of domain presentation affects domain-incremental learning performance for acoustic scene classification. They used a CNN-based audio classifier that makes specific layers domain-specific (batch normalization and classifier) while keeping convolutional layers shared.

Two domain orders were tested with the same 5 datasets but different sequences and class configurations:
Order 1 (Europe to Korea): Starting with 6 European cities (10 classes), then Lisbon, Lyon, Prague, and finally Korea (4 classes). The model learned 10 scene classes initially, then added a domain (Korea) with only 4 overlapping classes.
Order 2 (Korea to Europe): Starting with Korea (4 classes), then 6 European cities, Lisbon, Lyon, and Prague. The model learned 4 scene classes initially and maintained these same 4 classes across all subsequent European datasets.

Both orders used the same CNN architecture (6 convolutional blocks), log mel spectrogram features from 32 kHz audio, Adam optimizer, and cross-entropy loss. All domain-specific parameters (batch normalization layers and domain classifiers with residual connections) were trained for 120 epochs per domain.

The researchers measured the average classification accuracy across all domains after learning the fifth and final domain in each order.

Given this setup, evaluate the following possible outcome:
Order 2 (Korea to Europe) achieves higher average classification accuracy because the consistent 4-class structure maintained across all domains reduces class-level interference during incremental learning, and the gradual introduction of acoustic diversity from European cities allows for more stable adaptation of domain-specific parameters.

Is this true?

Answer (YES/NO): YES